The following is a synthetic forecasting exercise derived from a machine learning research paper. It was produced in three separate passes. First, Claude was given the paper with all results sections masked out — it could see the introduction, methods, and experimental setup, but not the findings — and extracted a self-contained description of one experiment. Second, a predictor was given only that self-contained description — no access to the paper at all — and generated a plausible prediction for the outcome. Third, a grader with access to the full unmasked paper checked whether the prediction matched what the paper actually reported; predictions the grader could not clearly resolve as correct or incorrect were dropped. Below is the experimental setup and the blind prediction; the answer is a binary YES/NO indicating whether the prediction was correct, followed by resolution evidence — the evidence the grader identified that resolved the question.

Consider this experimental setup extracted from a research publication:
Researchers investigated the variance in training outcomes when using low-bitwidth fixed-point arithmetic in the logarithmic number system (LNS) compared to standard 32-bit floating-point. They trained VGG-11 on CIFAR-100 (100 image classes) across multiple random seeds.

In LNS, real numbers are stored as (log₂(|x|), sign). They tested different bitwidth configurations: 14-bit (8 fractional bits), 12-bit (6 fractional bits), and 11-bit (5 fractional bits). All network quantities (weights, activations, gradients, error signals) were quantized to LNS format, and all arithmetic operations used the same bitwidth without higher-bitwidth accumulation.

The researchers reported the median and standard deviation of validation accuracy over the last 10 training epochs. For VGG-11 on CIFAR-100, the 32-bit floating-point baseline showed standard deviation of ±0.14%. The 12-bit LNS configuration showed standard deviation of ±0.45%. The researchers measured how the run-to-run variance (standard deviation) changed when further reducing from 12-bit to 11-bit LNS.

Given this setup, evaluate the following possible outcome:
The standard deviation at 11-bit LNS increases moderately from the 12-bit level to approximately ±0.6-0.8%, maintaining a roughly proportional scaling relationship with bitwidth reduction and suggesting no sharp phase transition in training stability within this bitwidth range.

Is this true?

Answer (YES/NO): NO